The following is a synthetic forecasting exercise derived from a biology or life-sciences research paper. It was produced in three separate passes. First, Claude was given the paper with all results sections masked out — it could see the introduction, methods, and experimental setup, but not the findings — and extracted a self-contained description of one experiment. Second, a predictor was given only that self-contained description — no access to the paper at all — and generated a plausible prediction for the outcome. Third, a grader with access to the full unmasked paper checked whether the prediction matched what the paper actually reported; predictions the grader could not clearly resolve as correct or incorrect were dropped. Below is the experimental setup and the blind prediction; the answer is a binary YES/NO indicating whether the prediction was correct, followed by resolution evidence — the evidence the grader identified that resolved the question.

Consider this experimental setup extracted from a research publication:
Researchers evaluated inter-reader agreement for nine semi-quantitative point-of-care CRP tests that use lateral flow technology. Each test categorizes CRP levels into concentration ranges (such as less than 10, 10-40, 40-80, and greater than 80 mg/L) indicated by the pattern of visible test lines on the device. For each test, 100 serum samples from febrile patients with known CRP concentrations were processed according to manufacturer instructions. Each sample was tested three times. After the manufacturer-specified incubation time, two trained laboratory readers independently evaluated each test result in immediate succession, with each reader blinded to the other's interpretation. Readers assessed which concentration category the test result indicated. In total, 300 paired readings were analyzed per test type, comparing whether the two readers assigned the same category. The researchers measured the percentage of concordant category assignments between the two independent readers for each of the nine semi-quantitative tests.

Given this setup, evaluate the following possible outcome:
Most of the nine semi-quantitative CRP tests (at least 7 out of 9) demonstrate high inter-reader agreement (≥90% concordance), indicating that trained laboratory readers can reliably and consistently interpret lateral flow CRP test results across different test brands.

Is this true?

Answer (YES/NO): NO